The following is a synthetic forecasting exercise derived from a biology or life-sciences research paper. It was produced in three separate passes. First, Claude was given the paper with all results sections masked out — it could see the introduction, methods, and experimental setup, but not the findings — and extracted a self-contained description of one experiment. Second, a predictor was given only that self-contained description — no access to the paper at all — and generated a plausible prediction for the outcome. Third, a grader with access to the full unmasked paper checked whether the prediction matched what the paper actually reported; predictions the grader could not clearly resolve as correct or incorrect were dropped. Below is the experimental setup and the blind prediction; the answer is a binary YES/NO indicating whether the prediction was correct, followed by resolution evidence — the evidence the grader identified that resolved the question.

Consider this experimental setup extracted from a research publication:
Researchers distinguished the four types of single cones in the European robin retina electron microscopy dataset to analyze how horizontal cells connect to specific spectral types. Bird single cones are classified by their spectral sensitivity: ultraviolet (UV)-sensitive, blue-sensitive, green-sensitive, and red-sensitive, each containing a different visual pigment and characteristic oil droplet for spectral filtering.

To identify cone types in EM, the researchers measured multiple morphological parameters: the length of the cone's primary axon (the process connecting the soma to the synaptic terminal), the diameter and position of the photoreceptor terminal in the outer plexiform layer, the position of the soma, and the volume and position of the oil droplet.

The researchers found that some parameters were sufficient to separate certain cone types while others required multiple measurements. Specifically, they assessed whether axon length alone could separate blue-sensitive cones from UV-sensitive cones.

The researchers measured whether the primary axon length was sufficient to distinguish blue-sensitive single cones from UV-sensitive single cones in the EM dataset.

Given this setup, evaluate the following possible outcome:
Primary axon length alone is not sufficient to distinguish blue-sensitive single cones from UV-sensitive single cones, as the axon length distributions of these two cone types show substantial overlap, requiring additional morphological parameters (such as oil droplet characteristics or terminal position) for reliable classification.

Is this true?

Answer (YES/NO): NO